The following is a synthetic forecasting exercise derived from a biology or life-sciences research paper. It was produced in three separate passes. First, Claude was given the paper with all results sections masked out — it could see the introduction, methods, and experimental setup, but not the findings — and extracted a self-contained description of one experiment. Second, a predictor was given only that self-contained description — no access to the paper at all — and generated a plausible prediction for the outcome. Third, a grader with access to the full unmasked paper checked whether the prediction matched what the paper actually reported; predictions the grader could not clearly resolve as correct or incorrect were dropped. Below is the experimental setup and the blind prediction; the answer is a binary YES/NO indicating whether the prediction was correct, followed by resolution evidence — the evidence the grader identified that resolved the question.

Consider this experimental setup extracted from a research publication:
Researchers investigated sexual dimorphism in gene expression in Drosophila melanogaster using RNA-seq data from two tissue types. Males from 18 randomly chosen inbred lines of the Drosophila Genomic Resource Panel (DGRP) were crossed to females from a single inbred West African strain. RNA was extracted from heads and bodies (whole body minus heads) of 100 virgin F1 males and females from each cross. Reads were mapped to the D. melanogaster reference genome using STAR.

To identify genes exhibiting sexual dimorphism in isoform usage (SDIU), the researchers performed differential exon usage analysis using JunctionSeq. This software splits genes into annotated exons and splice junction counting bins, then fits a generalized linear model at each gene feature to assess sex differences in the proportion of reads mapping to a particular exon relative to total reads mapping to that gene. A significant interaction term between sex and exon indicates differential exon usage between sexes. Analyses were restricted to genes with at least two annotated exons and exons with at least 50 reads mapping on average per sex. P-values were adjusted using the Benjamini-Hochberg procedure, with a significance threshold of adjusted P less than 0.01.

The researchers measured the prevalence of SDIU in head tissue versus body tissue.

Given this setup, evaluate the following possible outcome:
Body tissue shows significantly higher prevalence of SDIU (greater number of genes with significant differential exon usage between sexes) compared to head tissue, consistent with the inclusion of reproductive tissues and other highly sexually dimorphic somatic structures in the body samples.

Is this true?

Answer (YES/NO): YES